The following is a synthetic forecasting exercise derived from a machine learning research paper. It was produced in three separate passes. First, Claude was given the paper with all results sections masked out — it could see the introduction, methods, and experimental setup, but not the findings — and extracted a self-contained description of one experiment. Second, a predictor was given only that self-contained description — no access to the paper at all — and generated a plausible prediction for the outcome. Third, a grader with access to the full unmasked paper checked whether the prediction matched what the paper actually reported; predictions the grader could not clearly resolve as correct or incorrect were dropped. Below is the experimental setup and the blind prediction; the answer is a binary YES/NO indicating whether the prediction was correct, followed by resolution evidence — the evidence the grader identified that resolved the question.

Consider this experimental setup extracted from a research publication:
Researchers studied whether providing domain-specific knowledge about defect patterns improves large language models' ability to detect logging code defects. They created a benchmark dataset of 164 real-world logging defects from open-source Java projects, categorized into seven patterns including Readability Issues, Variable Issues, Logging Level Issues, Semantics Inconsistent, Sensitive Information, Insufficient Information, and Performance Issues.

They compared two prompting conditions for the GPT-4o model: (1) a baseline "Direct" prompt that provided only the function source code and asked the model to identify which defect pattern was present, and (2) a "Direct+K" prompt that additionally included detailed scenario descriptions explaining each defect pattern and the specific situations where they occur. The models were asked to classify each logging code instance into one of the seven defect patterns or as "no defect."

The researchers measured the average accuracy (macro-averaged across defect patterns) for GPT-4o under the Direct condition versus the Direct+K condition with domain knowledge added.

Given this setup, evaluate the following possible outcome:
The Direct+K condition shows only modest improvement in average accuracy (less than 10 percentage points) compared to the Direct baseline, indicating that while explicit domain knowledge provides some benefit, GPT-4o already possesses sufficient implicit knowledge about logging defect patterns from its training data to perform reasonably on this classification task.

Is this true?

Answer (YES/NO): NO